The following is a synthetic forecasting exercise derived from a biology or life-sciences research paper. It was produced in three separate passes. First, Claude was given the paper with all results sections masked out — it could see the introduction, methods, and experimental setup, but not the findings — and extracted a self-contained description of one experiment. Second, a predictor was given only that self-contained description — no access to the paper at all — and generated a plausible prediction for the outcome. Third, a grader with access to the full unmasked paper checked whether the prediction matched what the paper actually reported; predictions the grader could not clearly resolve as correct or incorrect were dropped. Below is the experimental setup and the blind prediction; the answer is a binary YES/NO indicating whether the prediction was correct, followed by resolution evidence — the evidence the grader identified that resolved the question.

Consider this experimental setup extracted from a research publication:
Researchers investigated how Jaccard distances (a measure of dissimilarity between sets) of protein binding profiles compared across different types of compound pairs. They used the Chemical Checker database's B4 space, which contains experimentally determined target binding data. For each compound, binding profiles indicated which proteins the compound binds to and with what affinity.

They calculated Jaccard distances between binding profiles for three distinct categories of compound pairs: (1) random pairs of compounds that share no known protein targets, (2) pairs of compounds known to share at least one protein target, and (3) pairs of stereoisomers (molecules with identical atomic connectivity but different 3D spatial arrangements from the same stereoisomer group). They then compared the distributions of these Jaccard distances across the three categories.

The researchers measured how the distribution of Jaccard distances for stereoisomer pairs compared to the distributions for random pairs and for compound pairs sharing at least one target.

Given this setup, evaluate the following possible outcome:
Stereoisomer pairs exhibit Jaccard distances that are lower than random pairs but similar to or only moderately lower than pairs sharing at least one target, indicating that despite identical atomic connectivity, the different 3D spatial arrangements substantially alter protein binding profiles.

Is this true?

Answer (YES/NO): NO